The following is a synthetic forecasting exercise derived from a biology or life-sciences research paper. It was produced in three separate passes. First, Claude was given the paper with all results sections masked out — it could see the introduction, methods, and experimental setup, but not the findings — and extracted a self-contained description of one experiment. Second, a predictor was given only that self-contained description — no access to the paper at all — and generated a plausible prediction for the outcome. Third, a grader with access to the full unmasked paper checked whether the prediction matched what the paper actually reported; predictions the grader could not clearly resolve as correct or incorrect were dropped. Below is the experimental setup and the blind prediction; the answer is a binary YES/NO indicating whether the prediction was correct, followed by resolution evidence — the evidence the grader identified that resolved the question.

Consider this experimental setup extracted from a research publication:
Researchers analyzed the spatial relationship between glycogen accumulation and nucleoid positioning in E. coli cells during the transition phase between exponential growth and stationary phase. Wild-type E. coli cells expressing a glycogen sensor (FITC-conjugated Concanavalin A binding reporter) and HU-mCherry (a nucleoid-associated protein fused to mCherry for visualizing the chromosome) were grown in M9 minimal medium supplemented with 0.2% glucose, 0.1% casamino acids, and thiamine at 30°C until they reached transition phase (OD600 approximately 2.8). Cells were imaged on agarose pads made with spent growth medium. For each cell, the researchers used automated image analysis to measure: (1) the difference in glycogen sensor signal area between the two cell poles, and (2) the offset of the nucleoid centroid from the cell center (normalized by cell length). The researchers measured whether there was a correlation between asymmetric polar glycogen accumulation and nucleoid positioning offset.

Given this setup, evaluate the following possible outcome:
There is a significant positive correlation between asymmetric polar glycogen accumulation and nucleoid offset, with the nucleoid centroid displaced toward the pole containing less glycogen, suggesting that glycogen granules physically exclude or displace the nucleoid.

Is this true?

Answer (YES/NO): YES